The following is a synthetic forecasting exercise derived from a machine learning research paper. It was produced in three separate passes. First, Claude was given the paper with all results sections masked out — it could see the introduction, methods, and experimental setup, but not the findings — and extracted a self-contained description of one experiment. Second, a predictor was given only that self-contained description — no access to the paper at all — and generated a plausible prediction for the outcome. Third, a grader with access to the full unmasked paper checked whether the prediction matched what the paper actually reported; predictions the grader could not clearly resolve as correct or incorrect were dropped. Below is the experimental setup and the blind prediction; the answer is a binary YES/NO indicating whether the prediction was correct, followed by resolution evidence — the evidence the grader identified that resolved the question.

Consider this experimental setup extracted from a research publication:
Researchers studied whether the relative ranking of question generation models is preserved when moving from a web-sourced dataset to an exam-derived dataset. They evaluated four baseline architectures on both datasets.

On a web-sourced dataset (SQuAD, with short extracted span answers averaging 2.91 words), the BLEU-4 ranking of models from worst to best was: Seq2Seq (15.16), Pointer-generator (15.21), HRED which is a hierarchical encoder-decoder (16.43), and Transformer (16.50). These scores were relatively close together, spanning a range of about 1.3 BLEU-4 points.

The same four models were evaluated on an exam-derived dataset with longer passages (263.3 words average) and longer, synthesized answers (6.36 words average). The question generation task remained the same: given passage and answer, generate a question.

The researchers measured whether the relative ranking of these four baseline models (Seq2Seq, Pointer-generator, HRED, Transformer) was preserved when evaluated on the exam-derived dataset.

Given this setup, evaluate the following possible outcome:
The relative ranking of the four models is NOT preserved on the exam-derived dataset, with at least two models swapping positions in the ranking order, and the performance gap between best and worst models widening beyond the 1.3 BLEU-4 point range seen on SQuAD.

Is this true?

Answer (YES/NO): NO